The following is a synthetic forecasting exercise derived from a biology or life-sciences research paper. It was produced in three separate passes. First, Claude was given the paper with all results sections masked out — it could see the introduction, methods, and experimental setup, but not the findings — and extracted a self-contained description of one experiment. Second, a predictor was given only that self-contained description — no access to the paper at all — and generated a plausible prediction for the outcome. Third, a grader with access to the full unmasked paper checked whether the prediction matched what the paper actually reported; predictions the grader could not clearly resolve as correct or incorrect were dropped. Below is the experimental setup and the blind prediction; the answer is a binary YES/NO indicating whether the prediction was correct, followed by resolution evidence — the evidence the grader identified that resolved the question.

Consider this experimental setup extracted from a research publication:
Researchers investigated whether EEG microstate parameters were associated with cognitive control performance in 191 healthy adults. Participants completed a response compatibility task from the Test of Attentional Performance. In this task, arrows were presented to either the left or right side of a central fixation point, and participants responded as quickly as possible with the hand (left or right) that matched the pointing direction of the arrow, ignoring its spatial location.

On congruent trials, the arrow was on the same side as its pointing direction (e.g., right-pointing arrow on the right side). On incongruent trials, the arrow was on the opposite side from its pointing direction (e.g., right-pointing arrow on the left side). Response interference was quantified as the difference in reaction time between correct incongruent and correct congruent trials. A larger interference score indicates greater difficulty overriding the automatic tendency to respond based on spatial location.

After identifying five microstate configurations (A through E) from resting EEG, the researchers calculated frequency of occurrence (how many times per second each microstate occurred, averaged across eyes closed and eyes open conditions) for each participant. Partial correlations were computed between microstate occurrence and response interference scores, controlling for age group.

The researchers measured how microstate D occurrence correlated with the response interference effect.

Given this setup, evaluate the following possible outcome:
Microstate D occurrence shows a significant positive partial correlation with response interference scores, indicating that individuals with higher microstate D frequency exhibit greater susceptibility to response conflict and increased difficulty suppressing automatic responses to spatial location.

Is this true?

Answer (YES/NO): NO